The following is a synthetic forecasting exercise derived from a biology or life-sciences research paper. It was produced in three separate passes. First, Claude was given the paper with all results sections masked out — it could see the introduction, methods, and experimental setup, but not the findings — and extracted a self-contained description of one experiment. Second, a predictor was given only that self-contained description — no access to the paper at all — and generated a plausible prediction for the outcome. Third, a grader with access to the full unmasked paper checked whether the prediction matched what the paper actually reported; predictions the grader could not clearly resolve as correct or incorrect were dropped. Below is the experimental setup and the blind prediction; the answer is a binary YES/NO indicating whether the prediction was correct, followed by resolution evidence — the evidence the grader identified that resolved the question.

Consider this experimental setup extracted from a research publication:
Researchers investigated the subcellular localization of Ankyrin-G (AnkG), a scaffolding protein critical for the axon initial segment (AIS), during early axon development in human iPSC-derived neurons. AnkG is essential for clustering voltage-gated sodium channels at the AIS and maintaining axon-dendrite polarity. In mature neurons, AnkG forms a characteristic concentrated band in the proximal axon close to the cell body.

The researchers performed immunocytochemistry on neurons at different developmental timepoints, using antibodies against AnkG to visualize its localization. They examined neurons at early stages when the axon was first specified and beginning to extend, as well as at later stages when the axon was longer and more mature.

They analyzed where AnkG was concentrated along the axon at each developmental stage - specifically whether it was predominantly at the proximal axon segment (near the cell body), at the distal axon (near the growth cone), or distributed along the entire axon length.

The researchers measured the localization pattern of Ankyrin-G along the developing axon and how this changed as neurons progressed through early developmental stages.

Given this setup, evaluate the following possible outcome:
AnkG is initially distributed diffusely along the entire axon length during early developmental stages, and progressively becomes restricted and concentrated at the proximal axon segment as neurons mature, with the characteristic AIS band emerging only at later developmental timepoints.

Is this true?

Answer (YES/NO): NO